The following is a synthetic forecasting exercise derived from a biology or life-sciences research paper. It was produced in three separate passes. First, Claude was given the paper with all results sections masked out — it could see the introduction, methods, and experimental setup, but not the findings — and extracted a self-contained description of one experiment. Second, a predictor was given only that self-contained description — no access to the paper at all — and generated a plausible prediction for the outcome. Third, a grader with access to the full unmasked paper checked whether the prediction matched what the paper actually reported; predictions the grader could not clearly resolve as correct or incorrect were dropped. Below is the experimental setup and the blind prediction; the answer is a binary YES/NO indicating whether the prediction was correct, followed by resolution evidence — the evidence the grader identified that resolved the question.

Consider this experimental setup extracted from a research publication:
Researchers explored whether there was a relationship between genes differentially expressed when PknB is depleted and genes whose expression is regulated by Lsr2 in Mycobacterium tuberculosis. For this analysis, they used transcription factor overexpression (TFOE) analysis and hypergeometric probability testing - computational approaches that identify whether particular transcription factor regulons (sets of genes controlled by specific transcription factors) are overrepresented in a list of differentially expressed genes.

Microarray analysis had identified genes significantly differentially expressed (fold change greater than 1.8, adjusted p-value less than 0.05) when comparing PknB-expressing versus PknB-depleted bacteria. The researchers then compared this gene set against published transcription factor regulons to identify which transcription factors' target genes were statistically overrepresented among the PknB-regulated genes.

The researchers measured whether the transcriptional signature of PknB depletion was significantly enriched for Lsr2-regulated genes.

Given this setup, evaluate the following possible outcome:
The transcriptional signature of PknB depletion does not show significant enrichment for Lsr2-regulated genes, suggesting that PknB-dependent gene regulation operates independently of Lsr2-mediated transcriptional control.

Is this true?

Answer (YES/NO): NO